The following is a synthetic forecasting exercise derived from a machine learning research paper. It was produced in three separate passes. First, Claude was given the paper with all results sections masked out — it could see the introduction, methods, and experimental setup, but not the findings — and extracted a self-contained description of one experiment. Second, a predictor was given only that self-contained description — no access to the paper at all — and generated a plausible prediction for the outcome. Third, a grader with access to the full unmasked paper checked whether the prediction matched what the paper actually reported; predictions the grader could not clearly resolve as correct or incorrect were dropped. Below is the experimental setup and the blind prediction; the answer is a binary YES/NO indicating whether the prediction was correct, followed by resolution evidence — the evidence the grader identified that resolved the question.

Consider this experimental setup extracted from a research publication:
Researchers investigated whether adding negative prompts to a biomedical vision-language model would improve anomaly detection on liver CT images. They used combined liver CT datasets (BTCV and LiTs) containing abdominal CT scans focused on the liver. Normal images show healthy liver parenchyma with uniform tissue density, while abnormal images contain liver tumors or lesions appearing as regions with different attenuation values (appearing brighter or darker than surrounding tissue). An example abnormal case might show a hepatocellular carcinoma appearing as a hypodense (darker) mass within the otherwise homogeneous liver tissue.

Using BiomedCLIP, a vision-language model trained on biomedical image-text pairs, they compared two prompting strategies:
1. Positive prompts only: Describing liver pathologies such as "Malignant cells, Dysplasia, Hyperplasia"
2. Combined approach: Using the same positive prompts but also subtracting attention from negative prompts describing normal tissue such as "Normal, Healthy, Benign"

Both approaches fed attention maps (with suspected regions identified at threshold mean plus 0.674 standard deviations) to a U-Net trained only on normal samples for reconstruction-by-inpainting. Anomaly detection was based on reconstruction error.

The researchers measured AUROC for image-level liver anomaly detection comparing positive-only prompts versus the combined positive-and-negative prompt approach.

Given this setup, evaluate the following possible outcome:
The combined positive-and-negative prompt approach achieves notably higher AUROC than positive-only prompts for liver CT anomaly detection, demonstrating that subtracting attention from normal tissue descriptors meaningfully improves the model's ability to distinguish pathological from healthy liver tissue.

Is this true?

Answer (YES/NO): NO